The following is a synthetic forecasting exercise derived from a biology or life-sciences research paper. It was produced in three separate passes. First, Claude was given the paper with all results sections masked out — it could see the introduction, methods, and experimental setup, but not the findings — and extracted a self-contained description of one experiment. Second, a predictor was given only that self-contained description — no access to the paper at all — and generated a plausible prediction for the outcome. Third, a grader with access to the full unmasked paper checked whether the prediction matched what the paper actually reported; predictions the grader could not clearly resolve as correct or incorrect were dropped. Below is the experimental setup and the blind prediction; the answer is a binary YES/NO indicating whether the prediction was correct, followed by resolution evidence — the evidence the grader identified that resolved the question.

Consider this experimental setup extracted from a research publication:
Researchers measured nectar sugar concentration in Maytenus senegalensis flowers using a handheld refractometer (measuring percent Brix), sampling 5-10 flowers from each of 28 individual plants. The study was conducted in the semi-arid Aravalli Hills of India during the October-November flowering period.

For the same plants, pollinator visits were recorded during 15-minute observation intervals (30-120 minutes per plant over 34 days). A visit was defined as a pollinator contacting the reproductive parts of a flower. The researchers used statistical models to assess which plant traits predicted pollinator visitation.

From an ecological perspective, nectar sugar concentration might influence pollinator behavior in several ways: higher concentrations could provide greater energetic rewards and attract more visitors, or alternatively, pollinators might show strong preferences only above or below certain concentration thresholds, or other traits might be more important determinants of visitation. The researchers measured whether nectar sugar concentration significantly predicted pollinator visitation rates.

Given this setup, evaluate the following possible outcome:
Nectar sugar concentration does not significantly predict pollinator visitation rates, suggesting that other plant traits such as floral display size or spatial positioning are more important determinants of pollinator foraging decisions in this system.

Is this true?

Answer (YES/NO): YES